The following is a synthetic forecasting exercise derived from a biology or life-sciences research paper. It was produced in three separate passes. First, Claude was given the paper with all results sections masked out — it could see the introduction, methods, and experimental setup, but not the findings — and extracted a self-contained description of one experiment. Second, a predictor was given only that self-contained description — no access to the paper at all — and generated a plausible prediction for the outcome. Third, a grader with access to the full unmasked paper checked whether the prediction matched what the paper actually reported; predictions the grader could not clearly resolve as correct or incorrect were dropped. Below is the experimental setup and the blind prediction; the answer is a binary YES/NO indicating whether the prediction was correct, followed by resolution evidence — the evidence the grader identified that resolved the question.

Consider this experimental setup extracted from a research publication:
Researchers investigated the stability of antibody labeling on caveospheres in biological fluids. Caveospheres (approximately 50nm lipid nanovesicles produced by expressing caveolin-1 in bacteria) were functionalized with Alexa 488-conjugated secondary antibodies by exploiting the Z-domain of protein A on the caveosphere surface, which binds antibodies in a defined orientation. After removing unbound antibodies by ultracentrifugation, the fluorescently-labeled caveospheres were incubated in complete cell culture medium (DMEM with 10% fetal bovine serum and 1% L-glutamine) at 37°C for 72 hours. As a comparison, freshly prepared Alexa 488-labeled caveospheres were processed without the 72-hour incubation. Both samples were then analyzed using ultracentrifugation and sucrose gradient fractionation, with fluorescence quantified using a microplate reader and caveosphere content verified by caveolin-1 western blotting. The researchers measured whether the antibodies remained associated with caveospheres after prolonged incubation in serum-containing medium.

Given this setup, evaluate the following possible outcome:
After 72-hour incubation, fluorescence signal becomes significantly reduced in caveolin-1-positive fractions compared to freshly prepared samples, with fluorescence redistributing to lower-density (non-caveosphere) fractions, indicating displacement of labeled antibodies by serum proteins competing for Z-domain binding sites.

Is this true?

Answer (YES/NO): NO